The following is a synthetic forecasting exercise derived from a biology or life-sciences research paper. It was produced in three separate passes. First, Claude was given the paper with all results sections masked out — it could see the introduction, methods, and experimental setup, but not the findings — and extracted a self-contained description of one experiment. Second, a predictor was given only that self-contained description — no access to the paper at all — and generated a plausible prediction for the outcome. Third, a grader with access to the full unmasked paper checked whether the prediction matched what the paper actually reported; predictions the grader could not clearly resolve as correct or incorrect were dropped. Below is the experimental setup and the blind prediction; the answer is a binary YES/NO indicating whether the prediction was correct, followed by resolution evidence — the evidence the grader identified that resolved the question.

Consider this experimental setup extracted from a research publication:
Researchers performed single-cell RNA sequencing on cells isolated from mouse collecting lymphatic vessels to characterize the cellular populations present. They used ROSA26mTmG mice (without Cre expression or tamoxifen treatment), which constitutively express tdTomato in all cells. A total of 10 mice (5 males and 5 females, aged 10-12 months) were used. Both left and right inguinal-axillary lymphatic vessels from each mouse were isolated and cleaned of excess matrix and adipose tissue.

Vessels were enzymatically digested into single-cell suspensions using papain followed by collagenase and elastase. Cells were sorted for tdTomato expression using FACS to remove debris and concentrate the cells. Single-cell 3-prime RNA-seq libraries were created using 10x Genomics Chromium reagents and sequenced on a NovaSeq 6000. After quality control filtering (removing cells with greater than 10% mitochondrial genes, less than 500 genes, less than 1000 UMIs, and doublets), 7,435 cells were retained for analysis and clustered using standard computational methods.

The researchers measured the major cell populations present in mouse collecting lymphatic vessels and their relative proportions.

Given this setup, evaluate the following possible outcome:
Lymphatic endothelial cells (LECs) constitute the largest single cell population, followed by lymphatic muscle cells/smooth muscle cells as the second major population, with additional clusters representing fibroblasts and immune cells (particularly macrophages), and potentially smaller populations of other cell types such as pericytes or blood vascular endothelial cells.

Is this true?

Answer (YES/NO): NO